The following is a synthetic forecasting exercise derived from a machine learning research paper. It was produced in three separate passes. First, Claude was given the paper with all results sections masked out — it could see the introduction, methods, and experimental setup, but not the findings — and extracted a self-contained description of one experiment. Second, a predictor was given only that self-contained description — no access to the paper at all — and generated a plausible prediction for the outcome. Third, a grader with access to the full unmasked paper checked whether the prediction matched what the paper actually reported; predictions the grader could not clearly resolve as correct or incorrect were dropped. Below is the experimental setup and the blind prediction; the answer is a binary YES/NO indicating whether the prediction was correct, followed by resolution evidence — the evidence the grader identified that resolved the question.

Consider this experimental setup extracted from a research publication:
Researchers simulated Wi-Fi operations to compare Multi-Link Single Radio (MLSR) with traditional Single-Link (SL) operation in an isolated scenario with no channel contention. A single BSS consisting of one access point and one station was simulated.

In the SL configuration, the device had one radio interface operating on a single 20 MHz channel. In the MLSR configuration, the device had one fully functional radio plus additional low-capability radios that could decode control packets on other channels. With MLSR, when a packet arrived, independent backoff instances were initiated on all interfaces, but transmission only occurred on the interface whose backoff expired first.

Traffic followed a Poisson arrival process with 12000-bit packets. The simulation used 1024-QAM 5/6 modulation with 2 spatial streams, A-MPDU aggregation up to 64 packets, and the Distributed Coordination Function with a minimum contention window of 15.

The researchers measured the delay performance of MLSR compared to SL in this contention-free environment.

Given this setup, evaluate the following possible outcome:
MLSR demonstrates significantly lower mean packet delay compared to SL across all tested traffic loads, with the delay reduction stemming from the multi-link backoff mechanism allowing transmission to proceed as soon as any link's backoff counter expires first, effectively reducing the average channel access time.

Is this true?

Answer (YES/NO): NO